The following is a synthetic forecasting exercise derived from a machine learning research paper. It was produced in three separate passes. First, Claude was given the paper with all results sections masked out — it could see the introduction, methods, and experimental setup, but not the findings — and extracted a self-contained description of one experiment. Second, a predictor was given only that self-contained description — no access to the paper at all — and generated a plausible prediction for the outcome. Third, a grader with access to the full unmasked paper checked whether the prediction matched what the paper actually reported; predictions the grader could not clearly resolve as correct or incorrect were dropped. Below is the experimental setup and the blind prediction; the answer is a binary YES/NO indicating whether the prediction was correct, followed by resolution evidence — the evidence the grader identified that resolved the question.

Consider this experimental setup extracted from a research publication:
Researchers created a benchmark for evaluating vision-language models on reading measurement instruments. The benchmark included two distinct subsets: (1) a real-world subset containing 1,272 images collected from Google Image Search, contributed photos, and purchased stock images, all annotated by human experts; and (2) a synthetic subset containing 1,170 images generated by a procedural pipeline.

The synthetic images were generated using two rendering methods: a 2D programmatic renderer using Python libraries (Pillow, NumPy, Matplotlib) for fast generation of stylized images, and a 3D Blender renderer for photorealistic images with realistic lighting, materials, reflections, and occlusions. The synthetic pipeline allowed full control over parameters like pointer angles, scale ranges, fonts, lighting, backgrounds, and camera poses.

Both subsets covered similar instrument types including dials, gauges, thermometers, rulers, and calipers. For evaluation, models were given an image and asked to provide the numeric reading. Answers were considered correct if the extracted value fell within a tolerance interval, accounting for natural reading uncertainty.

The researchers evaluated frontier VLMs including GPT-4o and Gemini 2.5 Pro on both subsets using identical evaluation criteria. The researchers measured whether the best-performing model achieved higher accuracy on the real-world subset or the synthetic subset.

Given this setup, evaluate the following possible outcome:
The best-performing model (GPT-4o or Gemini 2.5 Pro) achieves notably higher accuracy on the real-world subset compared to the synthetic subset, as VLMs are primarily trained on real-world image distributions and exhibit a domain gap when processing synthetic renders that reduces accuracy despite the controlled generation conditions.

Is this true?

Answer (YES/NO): NO